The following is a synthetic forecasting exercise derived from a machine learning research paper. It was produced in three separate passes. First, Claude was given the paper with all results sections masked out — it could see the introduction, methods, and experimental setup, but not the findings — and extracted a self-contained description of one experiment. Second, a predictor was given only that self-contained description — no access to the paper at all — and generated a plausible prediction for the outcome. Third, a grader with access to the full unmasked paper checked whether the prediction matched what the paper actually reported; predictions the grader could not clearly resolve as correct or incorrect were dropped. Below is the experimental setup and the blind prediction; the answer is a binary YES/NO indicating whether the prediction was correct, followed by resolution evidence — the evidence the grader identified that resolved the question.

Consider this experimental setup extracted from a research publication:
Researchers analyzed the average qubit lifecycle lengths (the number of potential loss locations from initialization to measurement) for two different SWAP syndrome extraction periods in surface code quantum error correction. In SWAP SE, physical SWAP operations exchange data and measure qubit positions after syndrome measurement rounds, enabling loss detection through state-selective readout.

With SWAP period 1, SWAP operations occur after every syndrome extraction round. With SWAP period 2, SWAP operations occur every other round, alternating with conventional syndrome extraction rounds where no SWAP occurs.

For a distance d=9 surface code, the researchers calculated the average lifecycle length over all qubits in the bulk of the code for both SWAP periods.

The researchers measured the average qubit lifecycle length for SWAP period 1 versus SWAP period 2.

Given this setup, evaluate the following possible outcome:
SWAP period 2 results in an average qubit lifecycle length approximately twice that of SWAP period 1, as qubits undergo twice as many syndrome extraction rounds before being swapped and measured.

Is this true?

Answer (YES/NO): NO